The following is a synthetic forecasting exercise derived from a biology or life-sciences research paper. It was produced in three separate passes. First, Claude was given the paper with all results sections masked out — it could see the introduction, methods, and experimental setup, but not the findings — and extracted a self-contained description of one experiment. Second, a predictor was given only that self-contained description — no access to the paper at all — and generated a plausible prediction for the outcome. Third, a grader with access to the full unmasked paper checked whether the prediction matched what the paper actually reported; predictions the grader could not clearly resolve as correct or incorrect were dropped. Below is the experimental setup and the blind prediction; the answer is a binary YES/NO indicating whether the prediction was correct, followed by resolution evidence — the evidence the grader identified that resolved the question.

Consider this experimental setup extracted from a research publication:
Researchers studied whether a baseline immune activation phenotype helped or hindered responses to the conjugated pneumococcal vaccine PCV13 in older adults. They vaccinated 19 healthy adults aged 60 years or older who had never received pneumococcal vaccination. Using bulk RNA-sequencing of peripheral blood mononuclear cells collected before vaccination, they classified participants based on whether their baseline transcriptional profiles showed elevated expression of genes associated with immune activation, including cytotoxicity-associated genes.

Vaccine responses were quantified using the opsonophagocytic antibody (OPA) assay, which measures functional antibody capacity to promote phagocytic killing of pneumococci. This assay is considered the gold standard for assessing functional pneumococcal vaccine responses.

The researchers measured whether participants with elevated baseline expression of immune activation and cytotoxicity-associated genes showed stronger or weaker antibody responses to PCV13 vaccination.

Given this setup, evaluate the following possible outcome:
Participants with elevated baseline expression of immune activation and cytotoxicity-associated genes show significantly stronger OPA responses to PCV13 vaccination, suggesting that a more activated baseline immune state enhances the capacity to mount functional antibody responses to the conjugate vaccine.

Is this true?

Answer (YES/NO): NO